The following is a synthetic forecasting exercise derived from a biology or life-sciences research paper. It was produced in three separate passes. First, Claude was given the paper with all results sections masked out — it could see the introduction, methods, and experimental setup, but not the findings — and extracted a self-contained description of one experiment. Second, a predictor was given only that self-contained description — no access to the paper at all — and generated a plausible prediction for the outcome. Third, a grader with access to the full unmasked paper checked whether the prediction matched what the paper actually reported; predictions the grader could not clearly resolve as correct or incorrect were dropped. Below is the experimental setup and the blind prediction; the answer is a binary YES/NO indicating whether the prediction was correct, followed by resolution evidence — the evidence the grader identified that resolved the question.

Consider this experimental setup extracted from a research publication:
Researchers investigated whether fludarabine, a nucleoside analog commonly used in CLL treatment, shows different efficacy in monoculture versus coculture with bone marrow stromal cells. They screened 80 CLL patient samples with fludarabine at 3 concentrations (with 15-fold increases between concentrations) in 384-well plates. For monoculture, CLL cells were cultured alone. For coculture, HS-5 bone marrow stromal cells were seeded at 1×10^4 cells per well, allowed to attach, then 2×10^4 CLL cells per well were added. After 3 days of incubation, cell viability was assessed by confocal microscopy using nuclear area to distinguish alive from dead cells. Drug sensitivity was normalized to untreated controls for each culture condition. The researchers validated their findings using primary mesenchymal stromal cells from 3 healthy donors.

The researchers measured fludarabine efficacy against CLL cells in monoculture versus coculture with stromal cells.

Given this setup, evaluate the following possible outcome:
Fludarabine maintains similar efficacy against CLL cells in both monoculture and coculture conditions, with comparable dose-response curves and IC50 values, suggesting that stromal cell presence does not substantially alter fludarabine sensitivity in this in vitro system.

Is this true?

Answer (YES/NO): NO